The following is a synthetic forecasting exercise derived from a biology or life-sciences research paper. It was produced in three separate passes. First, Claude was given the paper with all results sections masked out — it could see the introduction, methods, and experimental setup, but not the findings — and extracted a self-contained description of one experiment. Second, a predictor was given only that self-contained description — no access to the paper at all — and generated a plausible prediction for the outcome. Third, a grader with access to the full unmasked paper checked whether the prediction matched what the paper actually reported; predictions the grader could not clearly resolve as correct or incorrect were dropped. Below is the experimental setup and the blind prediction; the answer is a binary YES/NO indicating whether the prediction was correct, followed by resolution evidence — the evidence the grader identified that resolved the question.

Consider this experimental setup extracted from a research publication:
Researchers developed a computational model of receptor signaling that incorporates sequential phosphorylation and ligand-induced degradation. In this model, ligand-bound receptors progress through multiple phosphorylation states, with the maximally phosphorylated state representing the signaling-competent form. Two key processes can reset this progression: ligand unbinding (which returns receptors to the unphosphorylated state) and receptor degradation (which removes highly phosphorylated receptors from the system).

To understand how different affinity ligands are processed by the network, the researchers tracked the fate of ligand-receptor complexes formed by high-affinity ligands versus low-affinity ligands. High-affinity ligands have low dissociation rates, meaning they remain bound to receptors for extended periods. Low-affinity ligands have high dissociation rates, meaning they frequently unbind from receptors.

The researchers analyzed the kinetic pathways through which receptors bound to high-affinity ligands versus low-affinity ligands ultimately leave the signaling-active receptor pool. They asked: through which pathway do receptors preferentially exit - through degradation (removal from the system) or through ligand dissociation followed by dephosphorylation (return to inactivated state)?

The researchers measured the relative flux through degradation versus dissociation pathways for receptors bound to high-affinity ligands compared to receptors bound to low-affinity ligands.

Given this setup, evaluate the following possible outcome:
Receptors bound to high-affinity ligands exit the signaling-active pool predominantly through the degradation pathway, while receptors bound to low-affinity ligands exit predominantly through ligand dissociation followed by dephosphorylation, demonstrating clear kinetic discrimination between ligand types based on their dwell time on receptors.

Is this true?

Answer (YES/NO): YES